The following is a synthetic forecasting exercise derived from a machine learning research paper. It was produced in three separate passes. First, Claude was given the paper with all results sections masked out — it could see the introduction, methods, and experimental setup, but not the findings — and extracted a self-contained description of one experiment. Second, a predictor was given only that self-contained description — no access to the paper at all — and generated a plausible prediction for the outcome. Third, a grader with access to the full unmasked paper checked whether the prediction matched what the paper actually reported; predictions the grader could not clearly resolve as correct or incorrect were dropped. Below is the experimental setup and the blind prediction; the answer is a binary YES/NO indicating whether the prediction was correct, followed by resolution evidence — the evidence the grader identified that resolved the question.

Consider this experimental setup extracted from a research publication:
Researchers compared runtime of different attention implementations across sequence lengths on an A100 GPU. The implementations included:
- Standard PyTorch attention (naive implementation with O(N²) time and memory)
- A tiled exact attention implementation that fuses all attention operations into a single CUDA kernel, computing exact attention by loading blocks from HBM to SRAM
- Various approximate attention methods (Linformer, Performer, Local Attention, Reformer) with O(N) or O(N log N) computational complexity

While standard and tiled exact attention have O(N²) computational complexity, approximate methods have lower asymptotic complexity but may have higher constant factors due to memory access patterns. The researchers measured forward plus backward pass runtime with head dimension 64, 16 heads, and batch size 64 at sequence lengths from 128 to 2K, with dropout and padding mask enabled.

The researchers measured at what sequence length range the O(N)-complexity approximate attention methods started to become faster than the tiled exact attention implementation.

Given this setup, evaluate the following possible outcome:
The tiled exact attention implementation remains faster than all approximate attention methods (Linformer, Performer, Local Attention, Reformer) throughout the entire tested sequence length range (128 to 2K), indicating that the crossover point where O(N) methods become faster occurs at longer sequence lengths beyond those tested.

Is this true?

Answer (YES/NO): NO